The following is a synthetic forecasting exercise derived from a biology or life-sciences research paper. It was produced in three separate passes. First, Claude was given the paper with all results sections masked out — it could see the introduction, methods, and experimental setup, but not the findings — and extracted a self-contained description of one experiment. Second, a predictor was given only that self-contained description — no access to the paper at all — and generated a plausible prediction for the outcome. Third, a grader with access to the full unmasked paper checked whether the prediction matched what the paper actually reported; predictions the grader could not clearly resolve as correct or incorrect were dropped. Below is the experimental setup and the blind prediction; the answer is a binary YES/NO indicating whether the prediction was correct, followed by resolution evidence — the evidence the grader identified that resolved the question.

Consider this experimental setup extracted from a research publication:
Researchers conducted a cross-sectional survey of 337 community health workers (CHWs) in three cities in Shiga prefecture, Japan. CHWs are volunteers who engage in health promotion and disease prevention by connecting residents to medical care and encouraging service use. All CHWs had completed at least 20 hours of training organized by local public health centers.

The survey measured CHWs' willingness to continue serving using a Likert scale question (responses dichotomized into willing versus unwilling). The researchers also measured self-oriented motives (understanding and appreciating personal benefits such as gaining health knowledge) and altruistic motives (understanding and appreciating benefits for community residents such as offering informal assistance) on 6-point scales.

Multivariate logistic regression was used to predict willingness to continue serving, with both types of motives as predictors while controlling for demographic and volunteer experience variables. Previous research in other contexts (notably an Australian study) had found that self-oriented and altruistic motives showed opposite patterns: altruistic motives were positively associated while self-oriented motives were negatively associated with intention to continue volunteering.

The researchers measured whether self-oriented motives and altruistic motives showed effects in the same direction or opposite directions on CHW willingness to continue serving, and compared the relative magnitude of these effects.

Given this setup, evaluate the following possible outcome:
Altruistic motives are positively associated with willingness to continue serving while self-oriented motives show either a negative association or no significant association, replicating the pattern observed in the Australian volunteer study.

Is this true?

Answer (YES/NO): NO